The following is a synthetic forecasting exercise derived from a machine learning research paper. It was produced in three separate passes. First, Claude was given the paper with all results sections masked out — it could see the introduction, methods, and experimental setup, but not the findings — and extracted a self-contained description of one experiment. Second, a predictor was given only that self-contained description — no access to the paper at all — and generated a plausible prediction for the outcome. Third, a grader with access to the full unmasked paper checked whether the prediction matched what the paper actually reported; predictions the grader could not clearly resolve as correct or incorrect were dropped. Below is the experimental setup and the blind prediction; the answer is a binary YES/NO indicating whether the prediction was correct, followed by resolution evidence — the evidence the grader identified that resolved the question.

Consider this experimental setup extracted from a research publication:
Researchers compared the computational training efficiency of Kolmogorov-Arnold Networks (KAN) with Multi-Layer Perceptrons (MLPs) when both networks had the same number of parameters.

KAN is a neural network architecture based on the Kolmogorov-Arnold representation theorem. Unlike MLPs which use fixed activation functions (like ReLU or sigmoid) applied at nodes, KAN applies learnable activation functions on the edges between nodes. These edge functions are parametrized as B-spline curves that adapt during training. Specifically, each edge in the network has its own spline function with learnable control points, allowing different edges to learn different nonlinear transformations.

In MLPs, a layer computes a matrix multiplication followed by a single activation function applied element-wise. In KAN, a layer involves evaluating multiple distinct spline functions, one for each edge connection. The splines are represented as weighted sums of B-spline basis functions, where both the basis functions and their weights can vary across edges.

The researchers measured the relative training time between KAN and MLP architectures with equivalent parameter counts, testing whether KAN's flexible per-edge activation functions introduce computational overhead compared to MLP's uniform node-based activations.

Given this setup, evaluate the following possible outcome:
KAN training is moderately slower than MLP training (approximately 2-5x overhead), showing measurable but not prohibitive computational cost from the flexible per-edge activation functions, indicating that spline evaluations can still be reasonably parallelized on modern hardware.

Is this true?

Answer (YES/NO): NO